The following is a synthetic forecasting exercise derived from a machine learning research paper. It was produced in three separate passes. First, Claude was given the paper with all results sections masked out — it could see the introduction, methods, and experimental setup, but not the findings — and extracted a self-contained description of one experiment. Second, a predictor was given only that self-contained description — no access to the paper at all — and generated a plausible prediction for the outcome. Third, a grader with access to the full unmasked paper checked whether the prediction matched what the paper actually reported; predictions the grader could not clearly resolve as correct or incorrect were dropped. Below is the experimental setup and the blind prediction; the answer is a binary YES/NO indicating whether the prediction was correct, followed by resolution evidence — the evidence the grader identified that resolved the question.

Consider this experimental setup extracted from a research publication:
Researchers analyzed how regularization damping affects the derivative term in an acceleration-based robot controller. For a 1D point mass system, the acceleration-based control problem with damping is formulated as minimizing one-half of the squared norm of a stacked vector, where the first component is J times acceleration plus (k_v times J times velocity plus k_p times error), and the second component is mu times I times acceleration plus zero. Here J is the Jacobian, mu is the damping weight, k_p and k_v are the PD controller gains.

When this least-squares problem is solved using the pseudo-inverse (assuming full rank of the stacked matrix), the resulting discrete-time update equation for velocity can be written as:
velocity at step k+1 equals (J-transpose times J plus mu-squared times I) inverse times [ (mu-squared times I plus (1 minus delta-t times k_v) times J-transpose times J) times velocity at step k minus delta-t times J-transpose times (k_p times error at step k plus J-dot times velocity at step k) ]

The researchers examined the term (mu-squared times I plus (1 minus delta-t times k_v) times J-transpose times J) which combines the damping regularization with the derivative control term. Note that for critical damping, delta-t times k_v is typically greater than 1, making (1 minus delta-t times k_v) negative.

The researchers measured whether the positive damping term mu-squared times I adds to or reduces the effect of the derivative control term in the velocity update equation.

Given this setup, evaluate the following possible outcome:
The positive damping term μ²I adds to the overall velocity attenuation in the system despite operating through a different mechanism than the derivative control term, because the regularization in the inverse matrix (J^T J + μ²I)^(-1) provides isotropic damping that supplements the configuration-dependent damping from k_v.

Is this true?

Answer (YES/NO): NO